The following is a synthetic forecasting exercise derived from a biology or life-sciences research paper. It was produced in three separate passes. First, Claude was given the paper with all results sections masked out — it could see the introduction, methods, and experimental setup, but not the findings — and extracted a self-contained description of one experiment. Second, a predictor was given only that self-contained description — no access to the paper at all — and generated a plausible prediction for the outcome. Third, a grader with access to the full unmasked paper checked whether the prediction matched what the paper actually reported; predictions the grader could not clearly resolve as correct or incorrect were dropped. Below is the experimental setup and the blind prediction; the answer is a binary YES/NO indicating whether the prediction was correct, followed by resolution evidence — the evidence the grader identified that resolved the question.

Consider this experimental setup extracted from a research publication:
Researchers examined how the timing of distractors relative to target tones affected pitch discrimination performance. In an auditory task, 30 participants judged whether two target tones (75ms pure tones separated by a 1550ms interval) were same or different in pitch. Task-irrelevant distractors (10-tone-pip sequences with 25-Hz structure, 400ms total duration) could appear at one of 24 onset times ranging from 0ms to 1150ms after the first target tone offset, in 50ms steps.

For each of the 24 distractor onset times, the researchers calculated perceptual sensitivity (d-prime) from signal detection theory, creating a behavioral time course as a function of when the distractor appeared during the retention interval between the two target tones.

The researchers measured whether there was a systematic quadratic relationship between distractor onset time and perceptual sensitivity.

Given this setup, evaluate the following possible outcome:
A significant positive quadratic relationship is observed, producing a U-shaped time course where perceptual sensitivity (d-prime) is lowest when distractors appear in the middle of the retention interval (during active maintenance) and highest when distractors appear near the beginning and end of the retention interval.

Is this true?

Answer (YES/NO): NO